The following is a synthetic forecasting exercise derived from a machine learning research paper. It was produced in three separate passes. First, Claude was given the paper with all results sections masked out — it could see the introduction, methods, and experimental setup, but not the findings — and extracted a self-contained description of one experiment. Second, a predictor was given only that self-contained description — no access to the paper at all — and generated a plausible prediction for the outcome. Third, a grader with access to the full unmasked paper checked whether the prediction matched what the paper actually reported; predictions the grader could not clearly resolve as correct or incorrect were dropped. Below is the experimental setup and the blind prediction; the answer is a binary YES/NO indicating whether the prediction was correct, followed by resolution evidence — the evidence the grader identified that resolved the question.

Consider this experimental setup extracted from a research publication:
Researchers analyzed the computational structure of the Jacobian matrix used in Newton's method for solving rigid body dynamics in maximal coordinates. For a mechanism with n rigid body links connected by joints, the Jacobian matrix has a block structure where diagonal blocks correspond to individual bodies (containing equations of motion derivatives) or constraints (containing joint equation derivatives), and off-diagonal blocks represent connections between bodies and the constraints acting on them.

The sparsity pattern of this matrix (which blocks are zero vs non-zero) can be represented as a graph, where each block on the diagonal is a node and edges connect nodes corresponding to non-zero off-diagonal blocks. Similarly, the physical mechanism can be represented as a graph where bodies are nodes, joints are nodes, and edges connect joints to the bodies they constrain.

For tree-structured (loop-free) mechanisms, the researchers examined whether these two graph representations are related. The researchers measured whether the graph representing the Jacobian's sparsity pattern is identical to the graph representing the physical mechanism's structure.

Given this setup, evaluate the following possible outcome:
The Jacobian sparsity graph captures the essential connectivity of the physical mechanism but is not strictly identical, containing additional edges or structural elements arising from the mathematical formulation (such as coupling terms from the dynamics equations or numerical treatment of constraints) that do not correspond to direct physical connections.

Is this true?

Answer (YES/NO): NO